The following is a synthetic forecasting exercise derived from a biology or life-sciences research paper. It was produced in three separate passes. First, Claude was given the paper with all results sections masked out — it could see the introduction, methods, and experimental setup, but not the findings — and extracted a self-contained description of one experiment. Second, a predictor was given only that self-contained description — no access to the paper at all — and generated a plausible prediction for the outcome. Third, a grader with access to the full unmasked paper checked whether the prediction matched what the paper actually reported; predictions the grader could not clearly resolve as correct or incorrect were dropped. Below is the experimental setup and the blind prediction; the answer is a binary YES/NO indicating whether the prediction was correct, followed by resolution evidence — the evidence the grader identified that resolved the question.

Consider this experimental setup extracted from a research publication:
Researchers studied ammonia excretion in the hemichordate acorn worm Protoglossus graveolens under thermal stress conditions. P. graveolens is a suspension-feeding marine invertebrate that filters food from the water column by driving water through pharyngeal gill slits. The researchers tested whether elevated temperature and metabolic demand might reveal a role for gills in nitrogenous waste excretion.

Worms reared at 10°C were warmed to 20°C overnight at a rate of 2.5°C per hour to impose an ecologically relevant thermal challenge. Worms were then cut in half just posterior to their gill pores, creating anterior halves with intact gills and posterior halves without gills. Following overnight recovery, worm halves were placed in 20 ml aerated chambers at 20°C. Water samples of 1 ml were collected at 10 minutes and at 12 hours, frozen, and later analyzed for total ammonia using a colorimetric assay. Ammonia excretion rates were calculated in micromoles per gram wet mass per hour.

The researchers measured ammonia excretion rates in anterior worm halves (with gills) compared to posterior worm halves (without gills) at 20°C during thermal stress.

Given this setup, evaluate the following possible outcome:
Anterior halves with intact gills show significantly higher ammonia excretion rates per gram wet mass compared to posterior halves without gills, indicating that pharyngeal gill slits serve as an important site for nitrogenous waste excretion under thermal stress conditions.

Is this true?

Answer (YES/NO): NO